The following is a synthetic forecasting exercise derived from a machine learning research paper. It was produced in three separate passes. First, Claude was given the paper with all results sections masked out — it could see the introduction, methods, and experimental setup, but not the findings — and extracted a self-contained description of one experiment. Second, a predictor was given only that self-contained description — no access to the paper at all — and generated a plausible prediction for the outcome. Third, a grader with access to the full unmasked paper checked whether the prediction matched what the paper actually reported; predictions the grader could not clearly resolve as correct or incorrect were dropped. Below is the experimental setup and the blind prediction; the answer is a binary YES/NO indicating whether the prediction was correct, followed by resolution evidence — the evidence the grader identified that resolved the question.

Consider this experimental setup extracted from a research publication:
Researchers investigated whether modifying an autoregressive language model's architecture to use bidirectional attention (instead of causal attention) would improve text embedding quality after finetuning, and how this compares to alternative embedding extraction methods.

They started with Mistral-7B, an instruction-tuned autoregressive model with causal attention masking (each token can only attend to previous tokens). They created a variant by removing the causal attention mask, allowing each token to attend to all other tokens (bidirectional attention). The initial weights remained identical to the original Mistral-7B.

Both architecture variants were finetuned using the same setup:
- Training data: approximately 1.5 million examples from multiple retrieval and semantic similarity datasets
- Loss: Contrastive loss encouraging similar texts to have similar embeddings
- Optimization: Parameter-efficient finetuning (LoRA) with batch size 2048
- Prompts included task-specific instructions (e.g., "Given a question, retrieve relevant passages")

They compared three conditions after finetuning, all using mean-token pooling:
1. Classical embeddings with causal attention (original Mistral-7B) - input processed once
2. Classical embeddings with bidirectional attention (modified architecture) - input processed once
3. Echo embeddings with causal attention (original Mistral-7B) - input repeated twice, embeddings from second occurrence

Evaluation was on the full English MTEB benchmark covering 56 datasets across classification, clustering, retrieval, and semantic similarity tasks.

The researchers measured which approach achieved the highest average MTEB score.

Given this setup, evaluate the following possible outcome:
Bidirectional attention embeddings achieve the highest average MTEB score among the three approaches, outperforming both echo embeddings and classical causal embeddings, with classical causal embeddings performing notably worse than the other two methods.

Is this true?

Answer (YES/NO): NO